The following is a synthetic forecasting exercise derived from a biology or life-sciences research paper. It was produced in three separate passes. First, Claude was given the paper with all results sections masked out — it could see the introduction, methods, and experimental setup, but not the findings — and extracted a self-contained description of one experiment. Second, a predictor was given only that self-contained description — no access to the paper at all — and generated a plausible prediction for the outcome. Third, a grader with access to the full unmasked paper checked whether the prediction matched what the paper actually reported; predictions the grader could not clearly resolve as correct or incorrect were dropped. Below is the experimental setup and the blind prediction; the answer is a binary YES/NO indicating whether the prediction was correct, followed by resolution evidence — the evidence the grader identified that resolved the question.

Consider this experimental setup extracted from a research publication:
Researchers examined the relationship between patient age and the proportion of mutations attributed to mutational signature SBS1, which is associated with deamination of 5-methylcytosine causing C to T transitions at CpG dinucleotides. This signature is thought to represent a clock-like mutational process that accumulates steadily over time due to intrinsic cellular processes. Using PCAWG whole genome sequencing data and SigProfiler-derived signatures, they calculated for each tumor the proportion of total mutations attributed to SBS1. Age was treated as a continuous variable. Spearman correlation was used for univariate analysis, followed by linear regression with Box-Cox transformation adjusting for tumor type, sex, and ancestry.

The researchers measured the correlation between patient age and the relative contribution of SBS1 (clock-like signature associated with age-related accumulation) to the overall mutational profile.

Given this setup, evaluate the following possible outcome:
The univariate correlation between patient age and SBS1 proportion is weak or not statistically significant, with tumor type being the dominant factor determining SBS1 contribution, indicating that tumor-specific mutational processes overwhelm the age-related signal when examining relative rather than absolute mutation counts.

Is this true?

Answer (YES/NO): NO